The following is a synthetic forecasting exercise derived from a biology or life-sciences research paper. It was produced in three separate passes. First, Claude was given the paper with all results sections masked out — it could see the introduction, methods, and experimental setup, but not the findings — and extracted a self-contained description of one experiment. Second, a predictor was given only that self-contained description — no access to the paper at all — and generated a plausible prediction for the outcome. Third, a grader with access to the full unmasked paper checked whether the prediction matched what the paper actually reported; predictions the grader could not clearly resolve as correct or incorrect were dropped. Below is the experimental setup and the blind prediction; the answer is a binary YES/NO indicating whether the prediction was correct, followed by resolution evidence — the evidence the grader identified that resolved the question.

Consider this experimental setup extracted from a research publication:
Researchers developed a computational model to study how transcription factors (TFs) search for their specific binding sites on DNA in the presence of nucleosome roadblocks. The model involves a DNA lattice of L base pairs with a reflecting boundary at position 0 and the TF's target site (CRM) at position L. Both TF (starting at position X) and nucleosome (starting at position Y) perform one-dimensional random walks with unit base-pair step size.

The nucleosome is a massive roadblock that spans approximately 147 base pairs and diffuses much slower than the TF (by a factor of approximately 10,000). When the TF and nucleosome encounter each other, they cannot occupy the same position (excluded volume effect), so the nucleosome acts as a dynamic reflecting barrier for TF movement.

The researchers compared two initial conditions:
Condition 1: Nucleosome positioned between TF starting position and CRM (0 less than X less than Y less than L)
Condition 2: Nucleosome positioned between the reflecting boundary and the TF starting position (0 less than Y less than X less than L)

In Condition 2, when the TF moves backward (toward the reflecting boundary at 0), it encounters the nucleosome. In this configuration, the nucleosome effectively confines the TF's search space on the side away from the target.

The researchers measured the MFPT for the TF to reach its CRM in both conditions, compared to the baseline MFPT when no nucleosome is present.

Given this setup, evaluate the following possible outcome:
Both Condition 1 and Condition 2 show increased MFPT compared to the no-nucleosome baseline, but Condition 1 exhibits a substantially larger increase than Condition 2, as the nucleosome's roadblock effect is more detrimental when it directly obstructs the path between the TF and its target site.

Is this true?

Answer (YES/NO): NO